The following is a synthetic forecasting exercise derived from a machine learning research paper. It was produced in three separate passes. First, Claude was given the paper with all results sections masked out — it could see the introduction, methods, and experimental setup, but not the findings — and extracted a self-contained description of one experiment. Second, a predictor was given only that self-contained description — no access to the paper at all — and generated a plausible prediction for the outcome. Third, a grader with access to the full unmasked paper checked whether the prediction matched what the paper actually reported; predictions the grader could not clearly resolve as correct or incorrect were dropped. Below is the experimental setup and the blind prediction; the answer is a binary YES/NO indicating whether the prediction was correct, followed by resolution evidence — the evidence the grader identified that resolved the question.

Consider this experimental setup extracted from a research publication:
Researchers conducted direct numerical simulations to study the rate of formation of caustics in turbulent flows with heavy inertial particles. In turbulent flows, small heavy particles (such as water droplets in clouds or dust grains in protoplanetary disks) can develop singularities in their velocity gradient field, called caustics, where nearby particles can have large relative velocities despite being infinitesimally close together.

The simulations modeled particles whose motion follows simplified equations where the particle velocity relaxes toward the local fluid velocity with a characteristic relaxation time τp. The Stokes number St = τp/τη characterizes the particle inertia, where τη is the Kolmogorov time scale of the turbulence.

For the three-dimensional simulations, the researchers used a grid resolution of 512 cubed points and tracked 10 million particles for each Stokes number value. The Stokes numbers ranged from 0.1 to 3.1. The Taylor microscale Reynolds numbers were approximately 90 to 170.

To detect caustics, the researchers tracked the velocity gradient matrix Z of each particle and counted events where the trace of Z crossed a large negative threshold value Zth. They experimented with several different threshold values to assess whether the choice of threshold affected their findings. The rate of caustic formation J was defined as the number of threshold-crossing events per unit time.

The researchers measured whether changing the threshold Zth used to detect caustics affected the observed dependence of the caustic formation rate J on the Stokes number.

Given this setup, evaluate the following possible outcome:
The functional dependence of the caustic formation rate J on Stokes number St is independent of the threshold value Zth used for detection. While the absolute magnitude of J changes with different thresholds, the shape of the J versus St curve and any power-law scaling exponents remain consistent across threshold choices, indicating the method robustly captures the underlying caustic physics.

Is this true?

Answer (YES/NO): YES